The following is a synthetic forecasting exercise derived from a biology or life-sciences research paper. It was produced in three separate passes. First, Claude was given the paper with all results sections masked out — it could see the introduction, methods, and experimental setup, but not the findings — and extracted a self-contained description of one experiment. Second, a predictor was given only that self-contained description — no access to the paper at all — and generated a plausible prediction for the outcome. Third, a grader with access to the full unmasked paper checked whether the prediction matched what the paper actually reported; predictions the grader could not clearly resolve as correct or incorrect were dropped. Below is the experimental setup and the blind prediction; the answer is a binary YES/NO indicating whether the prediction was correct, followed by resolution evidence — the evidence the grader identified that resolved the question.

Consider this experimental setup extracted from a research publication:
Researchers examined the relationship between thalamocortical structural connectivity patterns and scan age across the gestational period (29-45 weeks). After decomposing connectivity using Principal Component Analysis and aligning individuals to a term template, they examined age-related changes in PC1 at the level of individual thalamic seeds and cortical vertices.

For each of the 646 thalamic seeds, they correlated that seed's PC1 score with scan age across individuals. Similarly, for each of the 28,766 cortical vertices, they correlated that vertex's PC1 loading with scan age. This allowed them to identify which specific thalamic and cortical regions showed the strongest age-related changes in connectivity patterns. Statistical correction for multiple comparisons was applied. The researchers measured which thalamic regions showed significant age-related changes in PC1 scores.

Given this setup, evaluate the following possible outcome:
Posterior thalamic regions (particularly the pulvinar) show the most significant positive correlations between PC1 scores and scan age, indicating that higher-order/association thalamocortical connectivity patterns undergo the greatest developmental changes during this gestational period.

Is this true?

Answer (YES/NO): NO